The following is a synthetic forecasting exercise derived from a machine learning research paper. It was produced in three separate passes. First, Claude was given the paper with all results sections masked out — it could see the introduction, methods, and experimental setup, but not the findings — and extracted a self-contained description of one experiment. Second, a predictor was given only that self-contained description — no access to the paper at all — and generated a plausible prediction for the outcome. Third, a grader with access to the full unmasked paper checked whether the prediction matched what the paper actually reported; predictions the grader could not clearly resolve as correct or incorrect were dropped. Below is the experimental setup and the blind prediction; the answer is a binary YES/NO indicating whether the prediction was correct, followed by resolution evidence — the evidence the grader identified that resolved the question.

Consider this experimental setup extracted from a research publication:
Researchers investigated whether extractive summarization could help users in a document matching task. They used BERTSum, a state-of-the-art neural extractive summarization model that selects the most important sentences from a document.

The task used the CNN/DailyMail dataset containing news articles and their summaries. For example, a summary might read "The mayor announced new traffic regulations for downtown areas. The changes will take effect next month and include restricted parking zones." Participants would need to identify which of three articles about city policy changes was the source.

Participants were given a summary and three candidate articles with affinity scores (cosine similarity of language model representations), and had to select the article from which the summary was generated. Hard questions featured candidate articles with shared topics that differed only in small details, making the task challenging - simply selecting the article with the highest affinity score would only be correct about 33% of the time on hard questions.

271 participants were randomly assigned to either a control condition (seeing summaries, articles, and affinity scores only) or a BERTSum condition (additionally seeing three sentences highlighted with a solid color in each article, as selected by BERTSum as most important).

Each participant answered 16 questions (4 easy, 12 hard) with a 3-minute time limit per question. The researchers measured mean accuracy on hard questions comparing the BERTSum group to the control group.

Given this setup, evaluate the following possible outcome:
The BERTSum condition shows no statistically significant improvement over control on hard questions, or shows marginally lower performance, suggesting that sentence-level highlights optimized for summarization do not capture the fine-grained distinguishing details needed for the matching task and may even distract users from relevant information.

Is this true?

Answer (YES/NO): NO